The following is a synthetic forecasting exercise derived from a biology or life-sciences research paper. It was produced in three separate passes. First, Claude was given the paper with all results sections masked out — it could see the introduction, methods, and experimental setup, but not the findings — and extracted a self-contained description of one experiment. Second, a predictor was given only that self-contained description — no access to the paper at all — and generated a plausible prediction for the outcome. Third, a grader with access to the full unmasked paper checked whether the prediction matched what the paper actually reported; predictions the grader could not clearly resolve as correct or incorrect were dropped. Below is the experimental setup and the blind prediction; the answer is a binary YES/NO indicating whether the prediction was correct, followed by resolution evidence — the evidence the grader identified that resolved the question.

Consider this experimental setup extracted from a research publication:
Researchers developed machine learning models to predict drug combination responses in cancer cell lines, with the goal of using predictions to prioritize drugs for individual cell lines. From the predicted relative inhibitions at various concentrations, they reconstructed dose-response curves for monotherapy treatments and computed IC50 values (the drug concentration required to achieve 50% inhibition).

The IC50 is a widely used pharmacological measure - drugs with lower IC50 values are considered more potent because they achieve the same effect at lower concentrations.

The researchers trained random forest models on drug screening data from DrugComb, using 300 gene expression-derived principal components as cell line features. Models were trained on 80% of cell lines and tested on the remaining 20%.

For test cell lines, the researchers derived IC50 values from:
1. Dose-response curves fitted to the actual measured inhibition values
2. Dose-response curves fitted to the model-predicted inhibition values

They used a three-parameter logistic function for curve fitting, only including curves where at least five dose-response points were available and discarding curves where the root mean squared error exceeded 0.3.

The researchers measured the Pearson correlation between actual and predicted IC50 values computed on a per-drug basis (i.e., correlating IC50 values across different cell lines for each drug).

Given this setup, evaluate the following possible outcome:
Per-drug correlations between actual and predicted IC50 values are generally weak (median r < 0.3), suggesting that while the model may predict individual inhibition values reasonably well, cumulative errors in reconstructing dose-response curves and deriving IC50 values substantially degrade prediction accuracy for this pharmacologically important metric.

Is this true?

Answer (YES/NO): YES